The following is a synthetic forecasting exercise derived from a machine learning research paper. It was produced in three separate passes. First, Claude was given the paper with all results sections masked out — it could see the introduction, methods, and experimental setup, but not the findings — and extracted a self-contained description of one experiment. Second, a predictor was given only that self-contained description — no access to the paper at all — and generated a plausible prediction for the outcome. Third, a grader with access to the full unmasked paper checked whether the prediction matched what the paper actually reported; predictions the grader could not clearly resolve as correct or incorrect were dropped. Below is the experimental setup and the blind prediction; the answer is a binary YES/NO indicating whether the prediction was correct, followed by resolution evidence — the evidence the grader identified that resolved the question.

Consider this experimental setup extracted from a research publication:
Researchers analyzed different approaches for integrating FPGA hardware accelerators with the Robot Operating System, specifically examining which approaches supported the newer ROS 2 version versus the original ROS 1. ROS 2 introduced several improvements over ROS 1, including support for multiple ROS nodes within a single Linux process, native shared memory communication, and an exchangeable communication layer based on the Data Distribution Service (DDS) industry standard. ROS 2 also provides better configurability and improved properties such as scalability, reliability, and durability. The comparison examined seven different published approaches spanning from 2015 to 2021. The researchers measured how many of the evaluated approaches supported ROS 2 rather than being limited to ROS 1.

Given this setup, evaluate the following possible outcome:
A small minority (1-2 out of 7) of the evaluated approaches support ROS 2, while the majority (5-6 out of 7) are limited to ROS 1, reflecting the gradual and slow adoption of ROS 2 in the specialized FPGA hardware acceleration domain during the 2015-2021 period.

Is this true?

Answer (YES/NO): YES